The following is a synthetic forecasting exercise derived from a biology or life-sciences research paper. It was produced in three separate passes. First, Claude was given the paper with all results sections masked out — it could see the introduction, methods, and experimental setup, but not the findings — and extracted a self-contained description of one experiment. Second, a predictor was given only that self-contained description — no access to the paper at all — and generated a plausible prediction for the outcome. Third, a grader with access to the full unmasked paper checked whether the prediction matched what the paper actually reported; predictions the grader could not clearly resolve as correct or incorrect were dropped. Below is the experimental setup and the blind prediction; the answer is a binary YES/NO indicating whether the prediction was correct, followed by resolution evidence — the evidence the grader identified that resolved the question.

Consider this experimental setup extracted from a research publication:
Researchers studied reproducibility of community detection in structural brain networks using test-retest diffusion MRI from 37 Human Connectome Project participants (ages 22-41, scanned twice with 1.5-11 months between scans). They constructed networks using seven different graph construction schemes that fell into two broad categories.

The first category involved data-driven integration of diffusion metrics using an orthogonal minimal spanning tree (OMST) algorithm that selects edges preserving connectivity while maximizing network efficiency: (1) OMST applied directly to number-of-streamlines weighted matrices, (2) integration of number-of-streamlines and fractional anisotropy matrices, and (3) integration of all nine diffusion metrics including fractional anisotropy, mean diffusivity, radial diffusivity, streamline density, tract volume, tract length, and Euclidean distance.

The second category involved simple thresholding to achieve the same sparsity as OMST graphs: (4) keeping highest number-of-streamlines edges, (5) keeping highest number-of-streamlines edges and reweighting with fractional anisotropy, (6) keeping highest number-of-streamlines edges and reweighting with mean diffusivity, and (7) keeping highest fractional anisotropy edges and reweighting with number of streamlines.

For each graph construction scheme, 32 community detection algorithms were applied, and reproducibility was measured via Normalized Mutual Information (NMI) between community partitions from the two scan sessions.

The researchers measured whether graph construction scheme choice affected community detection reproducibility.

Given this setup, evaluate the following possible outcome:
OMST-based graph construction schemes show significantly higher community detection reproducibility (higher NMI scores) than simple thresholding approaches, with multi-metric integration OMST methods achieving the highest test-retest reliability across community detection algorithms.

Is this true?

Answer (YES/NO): NO